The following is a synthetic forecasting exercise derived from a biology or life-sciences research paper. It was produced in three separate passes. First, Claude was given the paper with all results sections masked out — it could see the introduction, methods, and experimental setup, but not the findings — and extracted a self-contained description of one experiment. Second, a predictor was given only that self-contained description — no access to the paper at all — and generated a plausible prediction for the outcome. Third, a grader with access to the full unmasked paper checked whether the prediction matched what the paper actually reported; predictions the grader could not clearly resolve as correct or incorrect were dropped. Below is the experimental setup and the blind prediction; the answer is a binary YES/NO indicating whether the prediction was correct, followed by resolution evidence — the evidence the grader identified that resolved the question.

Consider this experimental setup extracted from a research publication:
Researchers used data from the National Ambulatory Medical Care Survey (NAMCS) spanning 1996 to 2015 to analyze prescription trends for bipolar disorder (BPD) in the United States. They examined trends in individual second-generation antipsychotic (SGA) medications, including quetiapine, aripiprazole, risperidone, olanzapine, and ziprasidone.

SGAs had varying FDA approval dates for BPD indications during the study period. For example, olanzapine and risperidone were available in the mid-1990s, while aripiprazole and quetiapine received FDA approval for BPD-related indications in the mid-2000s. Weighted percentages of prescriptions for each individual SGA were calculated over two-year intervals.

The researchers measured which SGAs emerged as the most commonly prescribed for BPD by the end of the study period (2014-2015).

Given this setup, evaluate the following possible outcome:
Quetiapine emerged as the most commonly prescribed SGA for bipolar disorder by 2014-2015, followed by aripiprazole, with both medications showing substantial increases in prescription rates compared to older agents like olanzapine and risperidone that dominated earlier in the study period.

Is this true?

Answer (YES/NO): YES